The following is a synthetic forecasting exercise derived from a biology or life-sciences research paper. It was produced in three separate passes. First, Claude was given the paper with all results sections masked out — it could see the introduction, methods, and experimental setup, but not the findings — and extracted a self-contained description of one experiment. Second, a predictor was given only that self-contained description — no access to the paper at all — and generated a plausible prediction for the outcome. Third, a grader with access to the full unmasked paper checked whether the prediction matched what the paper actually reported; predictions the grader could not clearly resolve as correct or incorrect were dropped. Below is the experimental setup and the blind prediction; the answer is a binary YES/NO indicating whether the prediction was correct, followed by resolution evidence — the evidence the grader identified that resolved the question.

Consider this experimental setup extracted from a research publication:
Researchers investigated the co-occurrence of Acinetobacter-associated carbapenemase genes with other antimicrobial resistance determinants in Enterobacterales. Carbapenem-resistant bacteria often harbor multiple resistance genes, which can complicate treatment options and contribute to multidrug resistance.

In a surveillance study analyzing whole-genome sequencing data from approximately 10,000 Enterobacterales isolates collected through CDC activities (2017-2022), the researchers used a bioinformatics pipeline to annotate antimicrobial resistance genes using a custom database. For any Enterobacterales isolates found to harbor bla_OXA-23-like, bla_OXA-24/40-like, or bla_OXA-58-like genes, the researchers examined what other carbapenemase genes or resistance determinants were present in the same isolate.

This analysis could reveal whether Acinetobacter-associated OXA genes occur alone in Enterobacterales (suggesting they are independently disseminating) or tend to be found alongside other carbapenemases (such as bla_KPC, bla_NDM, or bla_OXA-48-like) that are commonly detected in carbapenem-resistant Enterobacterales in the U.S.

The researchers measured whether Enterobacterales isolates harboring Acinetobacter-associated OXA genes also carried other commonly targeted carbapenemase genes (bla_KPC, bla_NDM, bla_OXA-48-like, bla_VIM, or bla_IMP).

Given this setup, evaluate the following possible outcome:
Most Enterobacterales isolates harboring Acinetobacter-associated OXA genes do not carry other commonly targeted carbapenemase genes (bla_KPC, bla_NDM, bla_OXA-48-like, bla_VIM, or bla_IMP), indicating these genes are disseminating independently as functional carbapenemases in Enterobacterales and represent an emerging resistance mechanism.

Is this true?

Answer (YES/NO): NO